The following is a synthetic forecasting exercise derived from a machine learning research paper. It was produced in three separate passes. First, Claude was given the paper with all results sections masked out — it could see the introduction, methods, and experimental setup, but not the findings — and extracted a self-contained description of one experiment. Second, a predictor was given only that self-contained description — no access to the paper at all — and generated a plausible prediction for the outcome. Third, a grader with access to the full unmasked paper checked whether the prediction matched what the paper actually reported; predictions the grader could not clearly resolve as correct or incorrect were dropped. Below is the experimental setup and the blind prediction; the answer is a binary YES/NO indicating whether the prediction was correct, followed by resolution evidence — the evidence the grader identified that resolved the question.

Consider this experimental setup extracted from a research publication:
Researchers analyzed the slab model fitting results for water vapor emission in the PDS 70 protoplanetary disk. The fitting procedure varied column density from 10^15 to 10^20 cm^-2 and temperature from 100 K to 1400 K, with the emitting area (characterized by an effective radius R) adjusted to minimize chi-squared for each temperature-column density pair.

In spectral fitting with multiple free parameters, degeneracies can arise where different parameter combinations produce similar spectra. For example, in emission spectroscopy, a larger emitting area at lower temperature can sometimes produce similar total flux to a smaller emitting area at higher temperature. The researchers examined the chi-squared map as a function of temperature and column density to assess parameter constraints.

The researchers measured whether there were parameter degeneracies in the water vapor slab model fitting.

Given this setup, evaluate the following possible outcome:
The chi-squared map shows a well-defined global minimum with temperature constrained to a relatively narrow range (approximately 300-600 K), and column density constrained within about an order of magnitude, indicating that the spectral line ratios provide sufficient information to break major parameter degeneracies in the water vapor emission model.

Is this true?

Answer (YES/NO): NO